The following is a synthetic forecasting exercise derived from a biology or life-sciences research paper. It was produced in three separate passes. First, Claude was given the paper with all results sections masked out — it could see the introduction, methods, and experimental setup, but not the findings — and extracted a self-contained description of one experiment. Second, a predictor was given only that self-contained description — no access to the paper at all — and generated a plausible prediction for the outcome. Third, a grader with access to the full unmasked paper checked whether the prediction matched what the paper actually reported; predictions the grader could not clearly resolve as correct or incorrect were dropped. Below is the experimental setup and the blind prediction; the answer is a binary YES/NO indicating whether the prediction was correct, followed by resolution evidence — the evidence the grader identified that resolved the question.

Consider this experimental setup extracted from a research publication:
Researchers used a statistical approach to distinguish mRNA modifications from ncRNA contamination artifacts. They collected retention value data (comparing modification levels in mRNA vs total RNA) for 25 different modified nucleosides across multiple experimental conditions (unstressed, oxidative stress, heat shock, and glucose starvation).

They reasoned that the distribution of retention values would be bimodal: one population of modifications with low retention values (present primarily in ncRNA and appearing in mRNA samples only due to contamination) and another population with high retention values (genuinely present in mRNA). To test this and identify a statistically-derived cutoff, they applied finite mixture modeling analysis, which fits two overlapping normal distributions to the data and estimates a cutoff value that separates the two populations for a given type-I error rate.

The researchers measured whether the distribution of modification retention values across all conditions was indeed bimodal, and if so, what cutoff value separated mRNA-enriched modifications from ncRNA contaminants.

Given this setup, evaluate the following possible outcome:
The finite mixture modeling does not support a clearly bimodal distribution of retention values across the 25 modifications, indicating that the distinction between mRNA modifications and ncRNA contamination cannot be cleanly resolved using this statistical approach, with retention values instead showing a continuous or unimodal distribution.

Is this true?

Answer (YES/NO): NO